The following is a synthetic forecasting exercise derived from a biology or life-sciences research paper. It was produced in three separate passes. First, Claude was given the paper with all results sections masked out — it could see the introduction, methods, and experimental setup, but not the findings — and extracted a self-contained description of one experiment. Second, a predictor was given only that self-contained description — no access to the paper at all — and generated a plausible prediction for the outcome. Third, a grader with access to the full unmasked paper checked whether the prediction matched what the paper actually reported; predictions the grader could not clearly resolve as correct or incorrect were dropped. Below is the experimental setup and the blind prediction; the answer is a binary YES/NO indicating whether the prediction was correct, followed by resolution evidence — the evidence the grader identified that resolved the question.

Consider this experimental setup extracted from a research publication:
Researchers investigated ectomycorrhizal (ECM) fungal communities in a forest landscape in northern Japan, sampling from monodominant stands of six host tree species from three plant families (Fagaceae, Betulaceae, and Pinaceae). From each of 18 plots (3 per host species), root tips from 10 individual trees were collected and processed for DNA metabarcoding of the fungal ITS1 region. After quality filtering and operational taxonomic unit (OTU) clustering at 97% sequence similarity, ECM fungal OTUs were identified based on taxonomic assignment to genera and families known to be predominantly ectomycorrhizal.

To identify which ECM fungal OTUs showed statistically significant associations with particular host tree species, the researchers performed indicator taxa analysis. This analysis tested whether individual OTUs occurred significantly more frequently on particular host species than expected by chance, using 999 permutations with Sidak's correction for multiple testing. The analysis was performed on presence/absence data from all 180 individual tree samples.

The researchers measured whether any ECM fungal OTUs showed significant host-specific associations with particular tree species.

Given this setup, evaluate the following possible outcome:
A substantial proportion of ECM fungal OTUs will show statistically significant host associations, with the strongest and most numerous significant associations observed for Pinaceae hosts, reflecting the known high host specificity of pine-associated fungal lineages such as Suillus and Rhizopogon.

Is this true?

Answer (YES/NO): NO